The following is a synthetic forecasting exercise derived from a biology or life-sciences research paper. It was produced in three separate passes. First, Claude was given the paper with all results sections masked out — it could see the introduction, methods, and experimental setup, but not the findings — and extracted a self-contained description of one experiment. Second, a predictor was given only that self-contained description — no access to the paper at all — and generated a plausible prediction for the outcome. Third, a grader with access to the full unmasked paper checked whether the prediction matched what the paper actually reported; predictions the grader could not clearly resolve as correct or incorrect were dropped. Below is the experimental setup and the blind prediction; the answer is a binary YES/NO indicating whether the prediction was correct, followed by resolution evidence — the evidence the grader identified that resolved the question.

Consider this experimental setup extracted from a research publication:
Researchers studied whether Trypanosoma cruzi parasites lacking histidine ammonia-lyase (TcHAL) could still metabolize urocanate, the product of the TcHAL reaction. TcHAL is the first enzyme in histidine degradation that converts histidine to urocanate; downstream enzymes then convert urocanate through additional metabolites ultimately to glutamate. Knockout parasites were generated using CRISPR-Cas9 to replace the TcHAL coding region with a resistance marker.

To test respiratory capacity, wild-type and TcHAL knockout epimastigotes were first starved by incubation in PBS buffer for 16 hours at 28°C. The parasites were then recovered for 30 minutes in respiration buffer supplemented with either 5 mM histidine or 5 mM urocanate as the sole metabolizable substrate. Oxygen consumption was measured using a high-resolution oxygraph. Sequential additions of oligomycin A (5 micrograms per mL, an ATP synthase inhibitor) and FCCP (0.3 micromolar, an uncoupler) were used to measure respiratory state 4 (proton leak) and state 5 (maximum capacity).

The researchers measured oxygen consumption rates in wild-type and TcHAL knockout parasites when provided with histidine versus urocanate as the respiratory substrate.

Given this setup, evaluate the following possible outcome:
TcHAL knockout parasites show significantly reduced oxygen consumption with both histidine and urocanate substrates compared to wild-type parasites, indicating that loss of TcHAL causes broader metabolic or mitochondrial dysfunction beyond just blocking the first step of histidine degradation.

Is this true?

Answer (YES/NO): NO